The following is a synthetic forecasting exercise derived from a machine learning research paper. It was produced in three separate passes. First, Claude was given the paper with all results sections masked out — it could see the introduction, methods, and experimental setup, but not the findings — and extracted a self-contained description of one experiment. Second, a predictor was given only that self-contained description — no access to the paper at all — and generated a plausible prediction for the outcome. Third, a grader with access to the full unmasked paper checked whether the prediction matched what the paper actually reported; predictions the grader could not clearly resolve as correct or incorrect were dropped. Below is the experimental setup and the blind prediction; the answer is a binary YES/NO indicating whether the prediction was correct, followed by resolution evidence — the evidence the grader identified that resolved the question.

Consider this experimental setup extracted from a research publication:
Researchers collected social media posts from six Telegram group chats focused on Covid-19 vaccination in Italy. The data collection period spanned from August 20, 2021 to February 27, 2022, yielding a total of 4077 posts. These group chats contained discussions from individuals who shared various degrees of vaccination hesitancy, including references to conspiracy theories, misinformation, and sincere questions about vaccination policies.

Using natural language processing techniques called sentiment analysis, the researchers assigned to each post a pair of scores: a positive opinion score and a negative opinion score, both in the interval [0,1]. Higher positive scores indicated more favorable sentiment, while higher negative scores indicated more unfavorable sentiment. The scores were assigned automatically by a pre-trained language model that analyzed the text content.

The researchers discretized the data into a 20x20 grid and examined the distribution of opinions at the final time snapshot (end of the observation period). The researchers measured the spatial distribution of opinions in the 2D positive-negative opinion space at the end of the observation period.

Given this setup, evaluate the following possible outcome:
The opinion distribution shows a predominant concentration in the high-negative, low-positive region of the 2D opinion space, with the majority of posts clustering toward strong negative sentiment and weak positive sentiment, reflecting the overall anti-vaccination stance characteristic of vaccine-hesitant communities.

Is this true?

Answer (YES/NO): NO